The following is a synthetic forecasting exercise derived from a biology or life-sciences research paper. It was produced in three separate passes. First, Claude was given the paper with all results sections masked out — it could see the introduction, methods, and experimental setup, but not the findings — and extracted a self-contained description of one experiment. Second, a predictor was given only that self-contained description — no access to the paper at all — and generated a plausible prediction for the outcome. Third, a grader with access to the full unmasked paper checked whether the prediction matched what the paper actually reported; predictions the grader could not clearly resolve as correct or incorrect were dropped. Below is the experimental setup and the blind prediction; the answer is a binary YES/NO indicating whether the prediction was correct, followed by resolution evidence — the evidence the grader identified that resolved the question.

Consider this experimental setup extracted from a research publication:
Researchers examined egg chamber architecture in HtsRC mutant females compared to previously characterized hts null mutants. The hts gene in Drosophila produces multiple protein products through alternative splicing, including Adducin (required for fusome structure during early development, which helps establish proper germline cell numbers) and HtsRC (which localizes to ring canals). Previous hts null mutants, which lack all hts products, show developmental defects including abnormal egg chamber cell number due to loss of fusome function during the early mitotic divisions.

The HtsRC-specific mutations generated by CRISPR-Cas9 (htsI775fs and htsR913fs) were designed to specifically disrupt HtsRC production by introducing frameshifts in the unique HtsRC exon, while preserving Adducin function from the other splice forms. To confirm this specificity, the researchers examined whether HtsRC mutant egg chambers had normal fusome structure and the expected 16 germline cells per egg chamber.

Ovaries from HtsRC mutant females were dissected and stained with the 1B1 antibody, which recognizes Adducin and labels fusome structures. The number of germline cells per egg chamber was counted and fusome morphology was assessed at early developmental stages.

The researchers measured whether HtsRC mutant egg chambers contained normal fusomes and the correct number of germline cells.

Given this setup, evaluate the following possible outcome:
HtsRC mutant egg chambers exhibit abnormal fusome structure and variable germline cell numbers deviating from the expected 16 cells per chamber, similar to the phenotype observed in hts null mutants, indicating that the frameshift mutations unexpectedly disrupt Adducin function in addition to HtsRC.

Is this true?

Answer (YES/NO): NO